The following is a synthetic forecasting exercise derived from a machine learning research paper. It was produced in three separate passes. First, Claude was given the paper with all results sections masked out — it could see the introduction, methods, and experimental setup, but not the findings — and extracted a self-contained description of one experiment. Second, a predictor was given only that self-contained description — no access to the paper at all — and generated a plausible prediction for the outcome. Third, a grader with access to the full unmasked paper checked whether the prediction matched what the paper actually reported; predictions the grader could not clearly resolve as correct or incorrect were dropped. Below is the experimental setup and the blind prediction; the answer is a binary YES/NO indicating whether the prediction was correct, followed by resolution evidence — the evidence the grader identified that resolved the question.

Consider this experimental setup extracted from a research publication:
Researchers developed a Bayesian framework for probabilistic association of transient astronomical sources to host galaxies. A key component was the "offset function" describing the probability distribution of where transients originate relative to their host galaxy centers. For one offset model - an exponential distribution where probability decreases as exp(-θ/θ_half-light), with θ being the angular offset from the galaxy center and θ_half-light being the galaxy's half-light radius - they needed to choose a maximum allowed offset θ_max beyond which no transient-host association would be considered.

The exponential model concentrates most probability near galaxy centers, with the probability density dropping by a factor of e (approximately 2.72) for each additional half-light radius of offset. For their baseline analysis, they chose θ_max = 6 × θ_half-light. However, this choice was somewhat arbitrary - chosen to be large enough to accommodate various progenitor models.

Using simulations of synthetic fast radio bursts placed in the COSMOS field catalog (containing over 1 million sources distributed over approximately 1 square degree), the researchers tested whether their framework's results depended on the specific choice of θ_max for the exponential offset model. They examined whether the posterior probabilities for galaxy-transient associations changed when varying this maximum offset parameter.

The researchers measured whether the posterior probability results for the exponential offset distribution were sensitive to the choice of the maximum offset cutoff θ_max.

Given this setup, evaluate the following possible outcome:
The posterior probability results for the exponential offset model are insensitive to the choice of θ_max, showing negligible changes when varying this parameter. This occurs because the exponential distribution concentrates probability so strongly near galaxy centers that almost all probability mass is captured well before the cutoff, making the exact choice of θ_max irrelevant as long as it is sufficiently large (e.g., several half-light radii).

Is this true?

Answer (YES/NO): YES